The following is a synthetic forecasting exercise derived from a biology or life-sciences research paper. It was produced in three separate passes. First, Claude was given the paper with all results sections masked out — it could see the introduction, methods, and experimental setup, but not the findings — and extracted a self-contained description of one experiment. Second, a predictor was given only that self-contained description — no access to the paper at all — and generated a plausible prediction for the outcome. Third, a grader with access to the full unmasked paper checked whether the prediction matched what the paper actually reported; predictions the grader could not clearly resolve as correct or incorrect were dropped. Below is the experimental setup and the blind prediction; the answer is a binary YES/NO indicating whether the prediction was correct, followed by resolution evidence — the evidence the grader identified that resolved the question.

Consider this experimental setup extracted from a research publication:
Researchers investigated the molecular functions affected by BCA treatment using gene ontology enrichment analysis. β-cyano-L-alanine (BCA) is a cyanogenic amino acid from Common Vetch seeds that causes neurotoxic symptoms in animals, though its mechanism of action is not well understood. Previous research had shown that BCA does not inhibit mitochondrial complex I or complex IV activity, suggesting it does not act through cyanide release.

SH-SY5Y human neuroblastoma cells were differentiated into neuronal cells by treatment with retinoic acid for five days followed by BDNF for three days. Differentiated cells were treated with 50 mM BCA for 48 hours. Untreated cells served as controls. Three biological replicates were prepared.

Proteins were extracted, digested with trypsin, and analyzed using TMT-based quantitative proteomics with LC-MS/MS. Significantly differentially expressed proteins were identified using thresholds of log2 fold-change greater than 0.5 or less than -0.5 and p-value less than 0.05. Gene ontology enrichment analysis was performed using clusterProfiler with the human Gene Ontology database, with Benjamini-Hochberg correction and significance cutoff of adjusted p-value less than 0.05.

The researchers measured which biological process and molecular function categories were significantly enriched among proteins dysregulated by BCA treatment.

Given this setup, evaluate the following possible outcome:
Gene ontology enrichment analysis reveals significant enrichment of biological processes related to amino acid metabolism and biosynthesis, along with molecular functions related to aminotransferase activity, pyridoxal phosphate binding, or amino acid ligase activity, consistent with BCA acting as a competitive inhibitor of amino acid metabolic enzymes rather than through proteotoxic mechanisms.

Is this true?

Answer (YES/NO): NO